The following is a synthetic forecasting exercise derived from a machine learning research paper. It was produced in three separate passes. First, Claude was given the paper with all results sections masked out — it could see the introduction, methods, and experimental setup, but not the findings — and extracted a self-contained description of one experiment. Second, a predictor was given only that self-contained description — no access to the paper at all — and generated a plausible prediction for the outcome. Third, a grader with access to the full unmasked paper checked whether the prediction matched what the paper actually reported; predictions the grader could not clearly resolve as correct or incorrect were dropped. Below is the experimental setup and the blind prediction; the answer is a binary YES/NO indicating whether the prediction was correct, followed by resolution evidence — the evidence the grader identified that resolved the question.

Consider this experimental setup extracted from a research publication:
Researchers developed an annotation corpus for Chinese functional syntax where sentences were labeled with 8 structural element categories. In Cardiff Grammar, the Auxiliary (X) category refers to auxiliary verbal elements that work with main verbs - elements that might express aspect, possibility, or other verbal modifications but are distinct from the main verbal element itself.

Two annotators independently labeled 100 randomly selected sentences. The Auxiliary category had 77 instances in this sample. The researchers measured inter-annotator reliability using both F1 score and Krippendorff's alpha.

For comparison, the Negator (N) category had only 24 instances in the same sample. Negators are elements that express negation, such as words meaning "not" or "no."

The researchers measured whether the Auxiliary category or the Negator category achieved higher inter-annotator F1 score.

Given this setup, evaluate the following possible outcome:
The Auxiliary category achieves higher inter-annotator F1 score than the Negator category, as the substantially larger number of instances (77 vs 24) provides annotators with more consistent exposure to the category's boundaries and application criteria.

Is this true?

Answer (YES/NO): NO